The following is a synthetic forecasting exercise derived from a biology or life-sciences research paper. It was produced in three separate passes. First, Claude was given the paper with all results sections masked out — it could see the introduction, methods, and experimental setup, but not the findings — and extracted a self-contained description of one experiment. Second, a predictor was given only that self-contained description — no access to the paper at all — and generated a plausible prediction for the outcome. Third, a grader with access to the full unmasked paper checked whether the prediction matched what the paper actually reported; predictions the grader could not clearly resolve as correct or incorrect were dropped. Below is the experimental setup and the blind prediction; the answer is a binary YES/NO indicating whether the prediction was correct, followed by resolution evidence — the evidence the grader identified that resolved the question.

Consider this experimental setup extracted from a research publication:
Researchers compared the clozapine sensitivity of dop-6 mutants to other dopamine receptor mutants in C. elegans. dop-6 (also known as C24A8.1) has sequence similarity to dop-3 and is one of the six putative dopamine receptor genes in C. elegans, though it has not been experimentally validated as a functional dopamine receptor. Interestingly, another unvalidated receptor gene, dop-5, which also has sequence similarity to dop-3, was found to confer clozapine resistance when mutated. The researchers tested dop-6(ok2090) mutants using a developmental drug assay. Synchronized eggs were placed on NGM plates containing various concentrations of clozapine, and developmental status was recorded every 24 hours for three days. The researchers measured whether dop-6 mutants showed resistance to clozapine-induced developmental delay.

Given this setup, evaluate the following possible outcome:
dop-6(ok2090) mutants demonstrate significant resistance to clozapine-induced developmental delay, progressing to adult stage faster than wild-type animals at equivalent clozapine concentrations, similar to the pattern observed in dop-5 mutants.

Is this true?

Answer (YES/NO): NO